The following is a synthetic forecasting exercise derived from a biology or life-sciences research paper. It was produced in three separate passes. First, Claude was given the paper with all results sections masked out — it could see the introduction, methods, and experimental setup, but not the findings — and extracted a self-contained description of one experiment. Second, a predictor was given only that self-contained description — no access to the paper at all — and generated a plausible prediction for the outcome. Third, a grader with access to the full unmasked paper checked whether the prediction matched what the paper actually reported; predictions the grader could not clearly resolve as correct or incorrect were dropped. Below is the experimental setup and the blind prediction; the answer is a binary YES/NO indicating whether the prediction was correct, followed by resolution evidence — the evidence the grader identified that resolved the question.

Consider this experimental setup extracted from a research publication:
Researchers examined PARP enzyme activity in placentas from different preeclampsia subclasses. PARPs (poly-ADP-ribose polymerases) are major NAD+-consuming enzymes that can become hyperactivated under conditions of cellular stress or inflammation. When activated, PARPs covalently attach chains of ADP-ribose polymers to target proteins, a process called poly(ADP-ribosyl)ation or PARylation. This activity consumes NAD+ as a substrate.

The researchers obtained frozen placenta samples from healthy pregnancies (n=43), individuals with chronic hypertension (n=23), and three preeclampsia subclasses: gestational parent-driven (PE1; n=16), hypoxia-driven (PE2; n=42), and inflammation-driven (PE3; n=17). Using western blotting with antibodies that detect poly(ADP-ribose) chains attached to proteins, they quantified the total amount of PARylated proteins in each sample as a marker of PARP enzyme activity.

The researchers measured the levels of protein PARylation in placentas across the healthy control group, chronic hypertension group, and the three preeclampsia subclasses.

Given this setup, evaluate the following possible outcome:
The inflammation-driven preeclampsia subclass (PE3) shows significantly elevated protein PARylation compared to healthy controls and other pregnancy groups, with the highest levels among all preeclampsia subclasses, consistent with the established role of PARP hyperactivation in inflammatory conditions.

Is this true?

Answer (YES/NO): YES